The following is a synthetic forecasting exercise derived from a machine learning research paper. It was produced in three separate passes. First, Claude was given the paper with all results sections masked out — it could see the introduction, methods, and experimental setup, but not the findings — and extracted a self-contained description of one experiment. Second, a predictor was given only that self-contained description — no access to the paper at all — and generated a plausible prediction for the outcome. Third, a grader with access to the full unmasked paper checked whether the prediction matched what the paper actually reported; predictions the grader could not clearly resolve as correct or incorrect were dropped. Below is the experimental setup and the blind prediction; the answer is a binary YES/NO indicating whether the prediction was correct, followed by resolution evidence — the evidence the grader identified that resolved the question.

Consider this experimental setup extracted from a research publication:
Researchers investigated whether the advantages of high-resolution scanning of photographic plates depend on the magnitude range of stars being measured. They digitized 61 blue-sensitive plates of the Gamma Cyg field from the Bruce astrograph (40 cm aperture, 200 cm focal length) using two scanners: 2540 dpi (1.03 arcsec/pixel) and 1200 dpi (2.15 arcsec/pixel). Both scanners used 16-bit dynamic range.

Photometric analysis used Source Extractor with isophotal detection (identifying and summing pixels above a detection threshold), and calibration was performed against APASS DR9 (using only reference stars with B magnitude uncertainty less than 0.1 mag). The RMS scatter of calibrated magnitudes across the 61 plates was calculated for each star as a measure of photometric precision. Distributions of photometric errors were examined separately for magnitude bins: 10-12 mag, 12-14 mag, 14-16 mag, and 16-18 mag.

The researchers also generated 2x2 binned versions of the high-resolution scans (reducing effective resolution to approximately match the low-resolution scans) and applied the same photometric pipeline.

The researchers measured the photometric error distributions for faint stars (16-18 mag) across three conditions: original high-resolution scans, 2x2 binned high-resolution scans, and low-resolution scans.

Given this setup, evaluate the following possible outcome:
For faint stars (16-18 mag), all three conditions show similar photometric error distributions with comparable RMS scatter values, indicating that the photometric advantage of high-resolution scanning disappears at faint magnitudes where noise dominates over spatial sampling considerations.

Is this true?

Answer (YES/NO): NO